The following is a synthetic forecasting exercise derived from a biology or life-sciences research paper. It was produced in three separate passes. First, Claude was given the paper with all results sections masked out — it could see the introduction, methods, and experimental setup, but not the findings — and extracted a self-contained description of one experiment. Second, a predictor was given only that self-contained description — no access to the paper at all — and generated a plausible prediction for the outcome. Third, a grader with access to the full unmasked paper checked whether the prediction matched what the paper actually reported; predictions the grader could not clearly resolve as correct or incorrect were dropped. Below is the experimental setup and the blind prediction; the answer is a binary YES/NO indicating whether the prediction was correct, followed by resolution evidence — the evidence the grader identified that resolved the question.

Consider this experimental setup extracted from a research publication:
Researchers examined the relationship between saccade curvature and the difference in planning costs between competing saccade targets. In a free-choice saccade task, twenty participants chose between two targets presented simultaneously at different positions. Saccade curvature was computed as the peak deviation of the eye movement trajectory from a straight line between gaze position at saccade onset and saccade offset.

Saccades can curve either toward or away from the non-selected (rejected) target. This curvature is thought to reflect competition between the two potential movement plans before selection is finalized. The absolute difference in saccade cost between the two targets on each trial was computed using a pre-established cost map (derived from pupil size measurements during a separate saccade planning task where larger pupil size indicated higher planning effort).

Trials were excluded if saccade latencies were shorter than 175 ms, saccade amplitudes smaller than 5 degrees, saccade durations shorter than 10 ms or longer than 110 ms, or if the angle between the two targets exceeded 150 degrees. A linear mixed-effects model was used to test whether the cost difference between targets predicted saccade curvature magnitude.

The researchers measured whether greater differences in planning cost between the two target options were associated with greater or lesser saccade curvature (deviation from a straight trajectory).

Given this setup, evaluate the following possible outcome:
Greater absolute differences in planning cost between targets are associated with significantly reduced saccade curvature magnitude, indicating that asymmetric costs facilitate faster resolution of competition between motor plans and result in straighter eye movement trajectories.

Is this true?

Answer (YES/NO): NO